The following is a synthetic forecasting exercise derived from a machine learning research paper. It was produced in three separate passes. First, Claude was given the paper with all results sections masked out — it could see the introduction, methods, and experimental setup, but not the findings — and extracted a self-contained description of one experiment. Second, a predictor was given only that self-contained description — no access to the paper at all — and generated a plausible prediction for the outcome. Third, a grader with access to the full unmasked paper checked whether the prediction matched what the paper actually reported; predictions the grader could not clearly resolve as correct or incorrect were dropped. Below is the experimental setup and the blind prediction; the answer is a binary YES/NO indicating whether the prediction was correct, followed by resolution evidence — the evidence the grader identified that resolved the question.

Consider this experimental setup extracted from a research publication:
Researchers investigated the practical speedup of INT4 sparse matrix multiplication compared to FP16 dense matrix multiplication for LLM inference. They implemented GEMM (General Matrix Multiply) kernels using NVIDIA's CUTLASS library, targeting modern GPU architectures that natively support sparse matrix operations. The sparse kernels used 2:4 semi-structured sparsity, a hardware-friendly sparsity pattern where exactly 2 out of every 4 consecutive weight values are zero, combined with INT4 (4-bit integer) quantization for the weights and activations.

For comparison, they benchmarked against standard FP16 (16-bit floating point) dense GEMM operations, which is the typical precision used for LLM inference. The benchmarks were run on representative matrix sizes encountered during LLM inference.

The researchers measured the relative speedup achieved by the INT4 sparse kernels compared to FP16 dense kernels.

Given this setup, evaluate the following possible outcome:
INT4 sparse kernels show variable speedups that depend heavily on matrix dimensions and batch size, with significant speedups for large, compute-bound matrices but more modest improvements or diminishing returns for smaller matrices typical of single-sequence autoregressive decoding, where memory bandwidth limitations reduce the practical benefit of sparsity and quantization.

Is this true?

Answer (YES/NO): YES